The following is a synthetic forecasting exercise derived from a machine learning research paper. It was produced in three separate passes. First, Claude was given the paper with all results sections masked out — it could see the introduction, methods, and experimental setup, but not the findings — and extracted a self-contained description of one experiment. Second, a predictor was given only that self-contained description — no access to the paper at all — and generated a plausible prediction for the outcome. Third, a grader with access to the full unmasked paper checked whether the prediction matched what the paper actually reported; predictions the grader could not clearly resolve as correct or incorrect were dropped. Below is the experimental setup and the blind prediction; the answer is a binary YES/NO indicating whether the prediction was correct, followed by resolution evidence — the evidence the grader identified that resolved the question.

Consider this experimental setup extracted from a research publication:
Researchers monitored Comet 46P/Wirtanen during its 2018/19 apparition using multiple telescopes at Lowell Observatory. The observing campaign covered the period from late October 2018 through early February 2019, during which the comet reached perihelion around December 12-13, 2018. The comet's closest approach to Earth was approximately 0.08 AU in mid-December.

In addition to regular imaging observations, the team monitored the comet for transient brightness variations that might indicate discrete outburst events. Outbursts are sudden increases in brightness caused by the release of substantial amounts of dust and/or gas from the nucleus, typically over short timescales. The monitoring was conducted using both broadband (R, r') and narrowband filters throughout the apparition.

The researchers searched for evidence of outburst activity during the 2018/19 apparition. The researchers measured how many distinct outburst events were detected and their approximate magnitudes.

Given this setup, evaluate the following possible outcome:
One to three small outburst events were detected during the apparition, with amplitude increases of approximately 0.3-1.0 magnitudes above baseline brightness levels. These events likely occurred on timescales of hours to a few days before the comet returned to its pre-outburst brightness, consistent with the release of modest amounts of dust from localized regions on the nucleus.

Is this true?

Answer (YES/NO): NO